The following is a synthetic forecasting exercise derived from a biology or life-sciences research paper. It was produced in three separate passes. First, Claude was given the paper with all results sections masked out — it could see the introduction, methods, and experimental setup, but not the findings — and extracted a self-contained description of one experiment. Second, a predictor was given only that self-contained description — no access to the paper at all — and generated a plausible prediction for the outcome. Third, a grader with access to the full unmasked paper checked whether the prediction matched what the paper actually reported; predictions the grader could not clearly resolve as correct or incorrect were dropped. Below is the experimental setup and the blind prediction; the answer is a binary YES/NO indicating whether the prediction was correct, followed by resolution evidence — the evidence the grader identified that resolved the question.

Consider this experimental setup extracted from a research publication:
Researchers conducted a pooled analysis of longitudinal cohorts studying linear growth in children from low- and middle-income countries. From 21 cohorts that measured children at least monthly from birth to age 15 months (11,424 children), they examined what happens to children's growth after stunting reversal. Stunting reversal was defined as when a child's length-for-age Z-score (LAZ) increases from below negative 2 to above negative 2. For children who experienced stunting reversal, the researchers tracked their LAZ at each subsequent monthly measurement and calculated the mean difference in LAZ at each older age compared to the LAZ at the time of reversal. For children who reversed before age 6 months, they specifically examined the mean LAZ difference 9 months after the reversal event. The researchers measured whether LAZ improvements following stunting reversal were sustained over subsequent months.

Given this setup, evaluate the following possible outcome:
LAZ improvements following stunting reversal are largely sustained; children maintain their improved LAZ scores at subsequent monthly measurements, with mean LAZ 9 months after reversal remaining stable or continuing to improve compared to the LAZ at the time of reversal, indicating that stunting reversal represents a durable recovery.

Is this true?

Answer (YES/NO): NO